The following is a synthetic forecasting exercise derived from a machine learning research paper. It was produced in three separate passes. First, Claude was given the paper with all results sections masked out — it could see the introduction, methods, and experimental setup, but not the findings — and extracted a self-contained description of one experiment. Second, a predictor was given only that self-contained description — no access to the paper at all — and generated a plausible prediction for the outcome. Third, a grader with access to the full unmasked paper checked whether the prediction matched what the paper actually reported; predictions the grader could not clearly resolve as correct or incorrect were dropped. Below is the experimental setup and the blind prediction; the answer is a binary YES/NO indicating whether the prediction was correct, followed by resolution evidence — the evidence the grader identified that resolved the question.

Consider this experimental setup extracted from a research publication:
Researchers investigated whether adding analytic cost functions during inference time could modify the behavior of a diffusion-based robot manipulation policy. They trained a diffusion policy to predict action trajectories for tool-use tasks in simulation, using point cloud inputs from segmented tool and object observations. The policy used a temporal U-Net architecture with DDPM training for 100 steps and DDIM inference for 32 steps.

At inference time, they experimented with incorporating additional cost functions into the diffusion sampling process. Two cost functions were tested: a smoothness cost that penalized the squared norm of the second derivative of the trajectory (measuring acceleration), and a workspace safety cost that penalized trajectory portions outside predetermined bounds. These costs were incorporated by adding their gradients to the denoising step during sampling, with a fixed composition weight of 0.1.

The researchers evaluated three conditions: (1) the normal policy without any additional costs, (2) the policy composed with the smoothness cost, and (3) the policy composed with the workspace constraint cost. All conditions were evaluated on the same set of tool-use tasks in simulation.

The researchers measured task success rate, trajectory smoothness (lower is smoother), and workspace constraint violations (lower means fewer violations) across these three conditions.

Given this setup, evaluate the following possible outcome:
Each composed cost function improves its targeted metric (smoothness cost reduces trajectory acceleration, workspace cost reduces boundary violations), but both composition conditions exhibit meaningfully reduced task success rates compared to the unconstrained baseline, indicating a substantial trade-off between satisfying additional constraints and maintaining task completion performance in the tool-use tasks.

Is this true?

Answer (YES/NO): NO